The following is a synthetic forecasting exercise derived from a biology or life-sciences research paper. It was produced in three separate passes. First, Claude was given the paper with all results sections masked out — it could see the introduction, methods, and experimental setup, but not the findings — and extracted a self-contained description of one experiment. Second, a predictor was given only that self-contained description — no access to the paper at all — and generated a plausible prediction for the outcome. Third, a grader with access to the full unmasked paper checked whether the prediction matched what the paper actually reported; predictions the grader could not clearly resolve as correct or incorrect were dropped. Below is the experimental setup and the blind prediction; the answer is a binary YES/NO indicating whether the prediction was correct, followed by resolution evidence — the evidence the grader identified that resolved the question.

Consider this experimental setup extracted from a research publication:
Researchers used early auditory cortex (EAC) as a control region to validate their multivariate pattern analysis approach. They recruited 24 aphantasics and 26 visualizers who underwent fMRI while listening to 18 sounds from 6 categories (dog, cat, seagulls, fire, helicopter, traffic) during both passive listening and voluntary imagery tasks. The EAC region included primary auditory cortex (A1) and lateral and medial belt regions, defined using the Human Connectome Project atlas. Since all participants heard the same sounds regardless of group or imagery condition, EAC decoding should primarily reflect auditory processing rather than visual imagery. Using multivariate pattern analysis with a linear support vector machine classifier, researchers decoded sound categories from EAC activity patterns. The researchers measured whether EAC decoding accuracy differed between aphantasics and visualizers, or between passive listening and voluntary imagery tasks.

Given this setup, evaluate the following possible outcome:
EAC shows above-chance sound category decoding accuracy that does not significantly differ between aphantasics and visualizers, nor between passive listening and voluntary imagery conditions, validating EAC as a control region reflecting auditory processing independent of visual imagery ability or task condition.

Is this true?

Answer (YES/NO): NO